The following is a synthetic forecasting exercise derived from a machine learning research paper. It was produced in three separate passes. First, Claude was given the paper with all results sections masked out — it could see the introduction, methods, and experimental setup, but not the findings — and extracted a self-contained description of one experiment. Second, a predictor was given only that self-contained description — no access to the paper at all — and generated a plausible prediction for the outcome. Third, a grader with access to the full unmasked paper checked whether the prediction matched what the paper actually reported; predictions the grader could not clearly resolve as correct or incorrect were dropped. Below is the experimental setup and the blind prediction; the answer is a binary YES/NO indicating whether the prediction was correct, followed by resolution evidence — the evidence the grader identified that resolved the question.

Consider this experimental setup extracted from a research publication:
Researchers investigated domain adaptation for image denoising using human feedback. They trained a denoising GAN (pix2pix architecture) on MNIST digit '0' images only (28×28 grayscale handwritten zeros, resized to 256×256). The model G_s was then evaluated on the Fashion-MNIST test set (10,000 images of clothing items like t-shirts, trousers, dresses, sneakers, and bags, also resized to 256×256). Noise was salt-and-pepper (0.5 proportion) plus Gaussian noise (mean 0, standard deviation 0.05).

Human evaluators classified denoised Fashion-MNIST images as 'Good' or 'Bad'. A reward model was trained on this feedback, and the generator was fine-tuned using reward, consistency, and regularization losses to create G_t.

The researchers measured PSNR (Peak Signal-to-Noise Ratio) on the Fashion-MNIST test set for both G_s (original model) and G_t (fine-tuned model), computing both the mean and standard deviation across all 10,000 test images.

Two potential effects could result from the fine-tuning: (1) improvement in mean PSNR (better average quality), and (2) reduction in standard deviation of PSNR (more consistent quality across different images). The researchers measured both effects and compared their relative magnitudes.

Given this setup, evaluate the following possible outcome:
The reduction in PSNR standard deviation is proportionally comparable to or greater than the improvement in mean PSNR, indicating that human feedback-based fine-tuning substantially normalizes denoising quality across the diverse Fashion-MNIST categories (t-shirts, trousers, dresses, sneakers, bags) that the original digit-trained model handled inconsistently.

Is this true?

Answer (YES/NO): YES